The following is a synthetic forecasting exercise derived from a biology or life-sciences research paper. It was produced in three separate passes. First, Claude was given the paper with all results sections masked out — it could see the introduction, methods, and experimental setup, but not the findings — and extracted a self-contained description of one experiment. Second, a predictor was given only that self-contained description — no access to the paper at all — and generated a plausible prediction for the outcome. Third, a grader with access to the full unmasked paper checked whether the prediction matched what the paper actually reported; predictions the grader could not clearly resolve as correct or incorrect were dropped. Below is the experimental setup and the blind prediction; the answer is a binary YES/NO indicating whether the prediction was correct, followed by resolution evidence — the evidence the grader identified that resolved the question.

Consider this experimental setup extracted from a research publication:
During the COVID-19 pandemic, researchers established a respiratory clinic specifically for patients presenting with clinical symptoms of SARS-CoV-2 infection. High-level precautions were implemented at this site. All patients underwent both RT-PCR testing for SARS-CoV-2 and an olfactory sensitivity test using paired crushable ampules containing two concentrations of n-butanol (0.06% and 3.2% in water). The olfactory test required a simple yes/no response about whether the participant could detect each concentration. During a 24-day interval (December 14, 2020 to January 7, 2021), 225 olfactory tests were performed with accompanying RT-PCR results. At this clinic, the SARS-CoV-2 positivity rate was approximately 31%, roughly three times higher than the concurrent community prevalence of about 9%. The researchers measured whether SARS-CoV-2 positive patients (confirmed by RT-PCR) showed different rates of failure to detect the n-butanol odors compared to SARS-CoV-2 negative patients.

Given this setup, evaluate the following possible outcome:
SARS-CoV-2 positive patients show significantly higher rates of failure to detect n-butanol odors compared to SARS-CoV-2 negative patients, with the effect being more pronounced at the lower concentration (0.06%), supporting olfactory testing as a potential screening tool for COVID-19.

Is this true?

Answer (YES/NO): NO